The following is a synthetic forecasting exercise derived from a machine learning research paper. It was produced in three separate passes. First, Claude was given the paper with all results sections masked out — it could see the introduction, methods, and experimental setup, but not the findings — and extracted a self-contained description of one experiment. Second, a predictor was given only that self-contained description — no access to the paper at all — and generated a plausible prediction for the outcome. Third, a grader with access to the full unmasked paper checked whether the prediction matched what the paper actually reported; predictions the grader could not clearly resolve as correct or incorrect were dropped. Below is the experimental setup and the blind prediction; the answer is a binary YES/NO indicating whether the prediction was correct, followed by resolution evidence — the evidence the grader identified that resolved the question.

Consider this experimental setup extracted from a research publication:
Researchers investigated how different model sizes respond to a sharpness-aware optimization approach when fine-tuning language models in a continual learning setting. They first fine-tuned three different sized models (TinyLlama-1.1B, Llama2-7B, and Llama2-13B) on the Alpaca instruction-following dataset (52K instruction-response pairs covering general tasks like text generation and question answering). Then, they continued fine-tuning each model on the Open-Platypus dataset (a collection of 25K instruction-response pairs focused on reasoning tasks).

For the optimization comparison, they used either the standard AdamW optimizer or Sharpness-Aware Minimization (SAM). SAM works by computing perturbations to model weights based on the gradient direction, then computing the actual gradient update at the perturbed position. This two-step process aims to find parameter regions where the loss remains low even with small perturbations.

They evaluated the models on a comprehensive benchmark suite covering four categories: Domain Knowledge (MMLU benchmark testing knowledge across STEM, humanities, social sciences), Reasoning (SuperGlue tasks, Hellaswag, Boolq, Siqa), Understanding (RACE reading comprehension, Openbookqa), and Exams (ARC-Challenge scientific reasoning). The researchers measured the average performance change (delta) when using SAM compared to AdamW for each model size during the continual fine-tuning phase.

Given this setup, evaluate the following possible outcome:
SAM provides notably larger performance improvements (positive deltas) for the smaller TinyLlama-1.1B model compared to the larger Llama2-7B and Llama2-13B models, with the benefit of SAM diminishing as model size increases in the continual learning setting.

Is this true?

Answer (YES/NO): NO